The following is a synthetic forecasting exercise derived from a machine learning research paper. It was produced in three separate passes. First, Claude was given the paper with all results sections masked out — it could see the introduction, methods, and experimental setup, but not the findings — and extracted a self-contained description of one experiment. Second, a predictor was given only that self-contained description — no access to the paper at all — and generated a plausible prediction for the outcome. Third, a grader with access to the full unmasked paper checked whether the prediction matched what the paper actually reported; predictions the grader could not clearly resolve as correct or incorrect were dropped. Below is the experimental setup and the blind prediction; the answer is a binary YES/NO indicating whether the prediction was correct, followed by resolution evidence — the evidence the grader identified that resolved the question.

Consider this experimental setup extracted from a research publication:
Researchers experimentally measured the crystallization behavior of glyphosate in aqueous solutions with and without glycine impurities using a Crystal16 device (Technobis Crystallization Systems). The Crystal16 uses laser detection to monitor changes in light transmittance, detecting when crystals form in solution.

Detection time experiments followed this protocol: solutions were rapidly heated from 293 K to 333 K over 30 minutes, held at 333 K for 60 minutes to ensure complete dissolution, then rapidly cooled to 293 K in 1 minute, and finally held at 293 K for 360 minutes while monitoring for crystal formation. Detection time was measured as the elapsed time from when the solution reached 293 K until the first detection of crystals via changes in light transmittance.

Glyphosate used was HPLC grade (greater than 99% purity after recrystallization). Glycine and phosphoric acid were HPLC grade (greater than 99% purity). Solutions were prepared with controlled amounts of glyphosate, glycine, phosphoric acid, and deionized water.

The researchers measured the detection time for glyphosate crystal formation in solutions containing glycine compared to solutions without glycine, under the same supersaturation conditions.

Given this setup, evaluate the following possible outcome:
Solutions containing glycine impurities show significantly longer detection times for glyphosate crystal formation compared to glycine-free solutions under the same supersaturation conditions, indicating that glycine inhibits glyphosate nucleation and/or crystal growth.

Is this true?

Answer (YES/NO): YES